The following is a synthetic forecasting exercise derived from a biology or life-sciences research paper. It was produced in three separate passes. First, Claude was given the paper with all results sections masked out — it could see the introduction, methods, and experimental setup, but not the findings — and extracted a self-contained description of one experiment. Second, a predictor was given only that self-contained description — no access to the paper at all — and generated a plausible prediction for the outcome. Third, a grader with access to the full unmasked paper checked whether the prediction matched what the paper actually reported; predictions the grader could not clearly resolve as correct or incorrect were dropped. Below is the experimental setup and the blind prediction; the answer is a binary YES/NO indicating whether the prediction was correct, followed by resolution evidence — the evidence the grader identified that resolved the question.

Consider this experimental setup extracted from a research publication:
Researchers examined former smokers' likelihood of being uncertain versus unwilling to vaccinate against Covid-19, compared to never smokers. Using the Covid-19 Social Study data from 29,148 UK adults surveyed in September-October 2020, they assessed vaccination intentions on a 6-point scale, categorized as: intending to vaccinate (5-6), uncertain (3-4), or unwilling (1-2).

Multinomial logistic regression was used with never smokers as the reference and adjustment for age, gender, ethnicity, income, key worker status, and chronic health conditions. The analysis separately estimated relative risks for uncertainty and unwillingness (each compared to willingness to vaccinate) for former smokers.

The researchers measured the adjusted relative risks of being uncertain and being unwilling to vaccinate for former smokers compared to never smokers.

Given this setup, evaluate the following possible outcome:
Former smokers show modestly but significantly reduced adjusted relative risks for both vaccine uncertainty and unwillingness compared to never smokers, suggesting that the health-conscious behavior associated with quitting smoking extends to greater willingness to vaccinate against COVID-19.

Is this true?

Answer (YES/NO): NO